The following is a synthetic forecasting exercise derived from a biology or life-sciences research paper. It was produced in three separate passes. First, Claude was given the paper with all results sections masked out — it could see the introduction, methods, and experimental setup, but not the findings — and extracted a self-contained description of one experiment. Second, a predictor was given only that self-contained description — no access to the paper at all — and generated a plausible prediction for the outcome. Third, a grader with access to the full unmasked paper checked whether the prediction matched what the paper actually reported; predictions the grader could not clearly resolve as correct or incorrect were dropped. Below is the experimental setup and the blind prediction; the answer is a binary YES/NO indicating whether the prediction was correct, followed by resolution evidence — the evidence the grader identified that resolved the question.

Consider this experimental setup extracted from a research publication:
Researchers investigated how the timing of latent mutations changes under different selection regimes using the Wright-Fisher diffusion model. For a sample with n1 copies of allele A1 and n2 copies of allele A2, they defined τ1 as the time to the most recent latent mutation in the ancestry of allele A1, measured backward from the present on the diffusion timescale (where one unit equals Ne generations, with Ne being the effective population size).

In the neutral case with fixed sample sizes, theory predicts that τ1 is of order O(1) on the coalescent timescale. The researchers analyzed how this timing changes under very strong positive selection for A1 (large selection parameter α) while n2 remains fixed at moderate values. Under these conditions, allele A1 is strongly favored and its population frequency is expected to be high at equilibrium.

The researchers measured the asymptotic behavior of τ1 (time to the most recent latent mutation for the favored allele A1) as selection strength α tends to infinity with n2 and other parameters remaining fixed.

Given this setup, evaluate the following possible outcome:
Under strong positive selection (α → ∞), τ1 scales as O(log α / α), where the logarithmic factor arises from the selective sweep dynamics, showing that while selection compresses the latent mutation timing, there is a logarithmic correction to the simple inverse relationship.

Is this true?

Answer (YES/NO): NO